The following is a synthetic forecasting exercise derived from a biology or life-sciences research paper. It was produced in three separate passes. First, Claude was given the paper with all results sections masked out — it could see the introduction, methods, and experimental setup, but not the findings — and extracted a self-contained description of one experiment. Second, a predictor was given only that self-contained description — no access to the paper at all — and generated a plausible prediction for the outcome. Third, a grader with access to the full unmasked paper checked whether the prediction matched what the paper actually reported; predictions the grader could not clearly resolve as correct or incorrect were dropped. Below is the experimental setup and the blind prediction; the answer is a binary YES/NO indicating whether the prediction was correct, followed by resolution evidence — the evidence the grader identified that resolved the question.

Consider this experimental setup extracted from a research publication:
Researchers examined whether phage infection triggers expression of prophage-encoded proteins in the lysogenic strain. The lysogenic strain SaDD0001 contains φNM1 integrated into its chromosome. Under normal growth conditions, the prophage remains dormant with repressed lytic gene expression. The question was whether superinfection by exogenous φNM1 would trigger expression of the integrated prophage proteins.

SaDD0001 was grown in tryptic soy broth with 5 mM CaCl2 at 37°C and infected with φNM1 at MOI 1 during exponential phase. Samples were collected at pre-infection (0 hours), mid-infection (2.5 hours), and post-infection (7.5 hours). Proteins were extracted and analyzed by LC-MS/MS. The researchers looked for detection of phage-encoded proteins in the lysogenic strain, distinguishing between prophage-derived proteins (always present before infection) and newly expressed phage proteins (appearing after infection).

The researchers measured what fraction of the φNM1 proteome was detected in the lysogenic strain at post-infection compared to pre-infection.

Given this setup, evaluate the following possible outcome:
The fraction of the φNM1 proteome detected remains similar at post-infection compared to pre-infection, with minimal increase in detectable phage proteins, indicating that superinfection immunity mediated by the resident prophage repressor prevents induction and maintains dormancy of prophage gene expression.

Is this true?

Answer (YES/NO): NO